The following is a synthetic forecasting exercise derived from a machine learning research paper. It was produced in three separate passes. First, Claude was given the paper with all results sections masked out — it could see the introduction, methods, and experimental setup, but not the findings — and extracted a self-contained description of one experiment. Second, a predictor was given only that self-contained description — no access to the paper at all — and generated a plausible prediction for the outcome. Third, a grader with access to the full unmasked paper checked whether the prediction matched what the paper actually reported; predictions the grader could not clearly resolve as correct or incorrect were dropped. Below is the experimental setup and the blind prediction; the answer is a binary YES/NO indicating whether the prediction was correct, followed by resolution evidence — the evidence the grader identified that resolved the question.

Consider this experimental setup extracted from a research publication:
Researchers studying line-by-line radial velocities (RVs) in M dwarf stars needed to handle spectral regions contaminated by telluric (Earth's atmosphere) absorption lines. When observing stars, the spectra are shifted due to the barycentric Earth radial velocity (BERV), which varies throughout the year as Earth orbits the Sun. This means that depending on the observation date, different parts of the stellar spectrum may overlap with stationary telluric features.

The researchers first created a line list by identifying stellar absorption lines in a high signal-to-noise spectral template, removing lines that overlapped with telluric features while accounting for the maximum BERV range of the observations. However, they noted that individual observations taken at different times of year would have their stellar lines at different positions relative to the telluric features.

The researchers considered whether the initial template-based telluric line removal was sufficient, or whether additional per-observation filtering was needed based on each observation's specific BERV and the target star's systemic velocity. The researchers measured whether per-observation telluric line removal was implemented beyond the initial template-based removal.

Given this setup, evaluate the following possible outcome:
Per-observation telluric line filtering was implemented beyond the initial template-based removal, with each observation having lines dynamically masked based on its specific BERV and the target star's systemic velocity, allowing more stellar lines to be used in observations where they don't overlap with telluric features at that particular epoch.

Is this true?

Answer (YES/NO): NO